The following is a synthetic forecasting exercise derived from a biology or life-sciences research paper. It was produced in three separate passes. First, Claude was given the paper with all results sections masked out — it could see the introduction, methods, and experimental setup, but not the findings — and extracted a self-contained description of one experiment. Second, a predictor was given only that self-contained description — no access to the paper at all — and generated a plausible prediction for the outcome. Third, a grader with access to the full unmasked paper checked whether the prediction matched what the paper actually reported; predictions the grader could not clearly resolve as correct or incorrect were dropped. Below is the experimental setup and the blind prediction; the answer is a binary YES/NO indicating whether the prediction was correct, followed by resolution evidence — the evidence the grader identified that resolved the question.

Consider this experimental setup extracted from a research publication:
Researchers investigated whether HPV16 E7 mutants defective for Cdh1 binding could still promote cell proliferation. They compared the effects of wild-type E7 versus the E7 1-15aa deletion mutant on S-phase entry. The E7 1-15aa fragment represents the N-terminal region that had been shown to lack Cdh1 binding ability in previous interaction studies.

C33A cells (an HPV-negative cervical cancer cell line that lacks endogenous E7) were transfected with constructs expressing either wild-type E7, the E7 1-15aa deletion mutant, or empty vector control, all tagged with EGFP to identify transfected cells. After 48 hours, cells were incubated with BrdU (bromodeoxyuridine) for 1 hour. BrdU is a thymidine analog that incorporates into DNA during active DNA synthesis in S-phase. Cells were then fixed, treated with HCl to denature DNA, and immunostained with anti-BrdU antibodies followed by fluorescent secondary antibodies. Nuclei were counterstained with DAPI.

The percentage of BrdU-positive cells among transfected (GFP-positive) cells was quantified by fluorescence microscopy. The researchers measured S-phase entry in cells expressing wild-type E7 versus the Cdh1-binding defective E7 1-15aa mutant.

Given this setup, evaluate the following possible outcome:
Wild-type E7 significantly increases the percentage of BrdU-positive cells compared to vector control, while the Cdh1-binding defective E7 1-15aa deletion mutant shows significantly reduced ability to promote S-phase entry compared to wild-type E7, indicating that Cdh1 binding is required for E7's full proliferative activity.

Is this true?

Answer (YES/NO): NO